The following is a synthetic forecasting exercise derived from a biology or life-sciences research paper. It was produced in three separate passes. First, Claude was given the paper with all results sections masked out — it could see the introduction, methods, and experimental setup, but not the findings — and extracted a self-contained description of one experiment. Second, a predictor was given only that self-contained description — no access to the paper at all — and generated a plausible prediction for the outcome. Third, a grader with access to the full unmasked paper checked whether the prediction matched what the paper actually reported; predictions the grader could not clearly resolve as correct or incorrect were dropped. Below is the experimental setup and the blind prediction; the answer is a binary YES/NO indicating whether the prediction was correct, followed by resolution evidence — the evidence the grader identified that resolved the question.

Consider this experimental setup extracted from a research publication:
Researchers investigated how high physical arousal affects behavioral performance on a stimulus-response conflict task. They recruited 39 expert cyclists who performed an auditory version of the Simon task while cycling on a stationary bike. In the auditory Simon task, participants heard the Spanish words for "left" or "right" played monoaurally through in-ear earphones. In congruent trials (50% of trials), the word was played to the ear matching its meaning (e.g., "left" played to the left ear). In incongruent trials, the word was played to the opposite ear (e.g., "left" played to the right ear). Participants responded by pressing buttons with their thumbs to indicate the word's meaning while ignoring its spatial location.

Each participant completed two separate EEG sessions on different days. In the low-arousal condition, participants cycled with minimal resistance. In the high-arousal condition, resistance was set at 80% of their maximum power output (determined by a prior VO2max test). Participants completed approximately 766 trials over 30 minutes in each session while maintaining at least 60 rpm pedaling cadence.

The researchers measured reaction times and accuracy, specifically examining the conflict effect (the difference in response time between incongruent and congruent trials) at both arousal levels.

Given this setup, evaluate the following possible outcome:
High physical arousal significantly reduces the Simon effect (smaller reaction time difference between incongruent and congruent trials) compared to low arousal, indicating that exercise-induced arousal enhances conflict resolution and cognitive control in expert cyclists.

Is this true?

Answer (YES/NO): NO